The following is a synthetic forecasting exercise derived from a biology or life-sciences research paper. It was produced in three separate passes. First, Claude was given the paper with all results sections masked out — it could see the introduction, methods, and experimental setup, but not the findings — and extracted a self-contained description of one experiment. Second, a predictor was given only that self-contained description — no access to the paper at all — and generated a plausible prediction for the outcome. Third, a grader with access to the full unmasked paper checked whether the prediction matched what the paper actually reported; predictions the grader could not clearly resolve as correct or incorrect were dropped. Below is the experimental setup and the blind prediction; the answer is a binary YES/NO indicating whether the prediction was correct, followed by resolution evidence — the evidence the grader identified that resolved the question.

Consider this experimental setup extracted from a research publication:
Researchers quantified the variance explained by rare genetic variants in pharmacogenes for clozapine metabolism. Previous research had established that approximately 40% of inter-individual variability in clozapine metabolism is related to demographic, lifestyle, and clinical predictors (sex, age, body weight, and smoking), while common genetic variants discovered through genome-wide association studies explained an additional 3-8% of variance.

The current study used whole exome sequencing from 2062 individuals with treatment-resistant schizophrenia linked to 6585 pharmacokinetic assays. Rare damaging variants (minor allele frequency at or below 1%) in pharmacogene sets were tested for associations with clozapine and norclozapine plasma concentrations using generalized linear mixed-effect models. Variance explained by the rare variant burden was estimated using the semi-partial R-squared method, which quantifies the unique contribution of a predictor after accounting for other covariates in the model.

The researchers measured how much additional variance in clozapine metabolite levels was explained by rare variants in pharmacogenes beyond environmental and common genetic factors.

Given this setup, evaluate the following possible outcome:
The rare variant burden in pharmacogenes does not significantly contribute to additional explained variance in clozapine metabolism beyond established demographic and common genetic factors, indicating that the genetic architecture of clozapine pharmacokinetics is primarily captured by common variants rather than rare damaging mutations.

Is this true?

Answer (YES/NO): NO